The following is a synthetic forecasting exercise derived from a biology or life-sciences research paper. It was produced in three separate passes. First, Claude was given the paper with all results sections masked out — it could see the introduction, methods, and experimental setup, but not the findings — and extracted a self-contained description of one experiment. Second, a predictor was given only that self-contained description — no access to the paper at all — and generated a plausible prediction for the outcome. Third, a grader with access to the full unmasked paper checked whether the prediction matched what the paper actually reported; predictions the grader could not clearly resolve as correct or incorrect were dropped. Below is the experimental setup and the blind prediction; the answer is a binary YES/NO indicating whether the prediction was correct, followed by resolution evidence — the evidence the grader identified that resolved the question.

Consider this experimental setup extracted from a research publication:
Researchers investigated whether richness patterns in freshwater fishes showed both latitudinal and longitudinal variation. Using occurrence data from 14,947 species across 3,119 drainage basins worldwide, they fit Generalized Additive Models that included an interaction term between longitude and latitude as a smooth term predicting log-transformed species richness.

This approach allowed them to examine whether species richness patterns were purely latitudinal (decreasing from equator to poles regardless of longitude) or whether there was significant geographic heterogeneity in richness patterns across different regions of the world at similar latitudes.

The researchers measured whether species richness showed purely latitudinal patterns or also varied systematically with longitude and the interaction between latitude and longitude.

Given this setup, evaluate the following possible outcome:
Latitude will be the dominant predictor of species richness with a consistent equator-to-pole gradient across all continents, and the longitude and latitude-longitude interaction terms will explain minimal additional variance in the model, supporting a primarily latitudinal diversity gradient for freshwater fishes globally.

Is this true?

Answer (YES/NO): NO